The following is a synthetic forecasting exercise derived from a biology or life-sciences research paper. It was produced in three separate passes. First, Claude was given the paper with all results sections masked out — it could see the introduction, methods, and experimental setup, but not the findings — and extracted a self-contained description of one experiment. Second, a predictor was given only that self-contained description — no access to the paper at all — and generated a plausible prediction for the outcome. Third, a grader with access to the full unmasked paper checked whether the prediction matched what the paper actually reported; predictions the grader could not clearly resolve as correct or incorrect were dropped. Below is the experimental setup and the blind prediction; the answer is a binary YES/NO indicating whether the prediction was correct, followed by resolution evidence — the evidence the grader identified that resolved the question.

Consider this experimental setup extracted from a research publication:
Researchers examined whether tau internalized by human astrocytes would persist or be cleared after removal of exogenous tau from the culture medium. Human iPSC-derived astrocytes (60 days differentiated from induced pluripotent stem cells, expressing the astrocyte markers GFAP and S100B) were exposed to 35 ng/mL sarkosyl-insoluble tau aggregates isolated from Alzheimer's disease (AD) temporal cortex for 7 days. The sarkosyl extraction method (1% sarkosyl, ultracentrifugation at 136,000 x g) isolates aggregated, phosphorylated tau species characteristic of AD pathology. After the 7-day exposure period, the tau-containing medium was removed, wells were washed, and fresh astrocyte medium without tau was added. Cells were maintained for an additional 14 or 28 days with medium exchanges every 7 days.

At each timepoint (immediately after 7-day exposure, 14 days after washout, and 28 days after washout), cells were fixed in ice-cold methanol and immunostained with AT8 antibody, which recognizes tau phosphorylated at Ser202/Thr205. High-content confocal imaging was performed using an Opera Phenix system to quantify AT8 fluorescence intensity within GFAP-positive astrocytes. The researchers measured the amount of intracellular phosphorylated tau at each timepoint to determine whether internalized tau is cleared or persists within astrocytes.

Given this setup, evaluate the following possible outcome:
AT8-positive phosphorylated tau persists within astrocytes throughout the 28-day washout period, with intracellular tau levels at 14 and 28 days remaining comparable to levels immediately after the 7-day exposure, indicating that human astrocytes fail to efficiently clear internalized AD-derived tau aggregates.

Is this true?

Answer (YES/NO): NO